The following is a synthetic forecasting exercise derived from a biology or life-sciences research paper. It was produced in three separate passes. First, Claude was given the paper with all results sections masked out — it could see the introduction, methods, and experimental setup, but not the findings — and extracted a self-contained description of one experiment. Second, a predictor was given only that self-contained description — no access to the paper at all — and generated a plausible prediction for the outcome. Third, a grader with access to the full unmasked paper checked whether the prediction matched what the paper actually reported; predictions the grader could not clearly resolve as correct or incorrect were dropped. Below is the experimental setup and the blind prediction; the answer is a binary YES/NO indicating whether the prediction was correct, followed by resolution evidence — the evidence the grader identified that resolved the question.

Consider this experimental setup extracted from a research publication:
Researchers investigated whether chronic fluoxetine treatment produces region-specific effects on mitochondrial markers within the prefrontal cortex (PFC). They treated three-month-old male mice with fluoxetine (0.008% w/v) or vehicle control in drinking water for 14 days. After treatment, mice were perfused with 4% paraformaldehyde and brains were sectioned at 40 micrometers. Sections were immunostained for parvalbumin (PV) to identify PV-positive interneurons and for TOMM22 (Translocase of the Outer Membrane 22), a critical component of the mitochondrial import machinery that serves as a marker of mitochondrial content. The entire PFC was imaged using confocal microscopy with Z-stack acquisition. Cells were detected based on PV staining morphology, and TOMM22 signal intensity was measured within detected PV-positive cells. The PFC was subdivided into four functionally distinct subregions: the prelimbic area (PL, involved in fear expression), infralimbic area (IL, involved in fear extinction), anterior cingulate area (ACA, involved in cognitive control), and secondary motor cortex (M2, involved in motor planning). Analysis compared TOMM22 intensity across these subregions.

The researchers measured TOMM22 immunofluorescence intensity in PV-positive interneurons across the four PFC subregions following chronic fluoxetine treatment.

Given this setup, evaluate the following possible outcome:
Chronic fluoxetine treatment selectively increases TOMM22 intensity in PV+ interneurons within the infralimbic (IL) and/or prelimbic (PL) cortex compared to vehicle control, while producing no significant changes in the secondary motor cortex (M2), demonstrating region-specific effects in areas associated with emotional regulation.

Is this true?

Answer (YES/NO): YES